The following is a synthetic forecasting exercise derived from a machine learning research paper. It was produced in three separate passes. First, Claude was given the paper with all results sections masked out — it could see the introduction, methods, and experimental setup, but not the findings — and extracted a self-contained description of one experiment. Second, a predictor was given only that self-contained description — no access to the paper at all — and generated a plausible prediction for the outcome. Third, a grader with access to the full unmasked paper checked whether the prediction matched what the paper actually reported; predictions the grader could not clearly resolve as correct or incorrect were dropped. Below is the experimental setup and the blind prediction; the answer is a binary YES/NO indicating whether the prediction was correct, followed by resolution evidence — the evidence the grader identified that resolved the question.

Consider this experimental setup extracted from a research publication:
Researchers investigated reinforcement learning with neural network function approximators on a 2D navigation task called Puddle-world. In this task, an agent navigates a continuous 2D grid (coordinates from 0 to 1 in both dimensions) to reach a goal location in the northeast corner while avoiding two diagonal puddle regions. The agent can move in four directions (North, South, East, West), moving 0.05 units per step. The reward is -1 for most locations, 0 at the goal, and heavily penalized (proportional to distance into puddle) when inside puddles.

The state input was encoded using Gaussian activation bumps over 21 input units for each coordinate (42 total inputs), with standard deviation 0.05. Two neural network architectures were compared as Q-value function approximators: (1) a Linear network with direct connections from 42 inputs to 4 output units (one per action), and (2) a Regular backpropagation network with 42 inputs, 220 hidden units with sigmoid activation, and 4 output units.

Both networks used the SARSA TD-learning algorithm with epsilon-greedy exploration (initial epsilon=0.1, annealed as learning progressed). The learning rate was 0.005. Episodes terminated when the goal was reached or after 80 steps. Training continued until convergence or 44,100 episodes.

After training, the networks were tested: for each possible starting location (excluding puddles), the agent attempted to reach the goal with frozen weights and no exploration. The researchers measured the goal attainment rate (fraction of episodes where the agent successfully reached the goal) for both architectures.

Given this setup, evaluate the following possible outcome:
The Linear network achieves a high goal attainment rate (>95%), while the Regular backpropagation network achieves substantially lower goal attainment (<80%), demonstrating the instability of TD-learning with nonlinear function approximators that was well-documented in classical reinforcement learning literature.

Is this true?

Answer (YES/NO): NO